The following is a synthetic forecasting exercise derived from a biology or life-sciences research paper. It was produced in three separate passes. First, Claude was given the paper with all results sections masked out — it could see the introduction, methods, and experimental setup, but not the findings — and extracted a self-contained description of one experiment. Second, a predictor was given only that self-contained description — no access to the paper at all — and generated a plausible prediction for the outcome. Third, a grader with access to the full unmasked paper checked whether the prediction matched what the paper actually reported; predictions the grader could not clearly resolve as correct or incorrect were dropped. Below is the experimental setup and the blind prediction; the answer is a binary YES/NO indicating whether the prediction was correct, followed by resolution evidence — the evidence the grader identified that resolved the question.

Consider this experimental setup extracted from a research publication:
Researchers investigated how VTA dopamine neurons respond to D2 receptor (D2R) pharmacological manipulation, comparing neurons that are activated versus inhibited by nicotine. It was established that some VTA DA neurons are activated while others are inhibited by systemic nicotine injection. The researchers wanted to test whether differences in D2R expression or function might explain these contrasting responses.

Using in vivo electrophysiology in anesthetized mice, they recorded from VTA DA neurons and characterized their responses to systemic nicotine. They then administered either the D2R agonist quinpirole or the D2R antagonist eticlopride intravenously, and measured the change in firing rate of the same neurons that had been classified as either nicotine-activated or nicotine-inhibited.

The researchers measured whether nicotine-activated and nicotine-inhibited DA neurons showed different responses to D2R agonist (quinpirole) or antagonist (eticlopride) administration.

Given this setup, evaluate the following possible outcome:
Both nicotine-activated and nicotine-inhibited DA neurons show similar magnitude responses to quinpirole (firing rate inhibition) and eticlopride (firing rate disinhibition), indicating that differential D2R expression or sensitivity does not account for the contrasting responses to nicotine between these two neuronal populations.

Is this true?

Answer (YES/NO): YES